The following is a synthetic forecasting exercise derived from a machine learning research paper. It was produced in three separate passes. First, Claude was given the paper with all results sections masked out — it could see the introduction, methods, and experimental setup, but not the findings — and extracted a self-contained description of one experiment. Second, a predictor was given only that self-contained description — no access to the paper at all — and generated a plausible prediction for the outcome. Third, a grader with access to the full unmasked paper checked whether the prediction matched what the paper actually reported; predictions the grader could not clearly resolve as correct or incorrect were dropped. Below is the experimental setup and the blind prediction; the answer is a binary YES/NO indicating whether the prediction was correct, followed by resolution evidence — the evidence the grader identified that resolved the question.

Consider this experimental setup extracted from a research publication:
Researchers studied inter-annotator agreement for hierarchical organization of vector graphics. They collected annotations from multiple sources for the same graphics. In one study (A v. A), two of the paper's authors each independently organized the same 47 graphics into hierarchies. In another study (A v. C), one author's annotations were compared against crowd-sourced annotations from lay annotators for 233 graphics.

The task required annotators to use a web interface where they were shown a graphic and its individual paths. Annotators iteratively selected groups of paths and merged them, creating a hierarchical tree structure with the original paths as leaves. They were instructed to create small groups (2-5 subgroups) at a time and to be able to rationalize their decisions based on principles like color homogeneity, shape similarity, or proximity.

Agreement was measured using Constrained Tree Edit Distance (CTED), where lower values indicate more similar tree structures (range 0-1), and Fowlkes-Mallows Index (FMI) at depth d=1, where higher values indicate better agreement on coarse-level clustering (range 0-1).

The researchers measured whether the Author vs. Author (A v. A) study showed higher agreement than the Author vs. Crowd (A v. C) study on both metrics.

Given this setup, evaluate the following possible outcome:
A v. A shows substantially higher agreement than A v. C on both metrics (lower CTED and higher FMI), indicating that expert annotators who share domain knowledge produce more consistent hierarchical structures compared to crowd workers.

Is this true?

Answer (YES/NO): NO